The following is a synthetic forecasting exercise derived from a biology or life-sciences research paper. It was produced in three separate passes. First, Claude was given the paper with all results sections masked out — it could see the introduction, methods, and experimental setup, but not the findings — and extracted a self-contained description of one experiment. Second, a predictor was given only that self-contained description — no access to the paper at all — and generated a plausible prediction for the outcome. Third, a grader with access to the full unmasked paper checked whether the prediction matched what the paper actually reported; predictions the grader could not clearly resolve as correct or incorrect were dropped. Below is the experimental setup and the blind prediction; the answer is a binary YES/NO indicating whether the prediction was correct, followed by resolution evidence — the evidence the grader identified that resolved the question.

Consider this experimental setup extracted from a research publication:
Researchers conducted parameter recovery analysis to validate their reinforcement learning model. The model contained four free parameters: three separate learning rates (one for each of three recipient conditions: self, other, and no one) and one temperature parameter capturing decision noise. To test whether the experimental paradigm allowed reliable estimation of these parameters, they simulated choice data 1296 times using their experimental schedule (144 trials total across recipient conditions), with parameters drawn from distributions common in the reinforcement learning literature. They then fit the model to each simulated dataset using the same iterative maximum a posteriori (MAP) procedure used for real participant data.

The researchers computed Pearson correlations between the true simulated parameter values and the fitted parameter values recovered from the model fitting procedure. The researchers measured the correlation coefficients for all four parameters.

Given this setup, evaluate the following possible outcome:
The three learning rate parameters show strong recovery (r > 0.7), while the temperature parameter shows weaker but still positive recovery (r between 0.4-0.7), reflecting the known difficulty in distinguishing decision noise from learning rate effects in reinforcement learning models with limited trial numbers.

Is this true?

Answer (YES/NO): NO